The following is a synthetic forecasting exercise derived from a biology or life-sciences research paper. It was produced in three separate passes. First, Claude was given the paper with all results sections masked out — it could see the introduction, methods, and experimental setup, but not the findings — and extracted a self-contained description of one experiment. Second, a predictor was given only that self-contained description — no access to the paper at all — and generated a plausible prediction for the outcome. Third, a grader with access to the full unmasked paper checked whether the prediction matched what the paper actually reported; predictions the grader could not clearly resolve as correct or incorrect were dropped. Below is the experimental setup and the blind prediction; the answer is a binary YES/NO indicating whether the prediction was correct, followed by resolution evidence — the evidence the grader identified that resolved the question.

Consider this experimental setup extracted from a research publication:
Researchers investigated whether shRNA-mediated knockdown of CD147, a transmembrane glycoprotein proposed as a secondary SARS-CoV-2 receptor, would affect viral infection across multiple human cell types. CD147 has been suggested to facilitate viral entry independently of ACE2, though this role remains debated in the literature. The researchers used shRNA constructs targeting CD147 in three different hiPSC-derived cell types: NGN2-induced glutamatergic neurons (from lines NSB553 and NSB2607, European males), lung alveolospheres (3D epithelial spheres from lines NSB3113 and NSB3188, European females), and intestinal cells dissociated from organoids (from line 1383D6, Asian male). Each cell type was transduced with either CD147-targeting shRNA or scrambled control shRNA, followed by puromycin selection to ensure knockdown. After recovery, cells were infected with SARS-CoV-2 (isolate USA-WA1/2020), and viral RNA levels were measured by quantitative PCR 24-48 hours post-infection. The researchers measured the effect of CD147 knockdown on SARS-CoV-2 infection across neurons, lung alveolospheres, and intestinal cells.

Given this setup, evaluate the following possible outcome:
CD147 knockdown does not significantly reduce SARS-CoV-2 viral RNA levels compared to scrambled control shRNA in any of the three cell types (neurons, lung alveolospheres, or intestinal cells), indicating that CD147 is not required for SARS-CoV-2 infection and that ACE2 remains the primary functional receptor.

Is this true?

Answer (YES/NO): NO